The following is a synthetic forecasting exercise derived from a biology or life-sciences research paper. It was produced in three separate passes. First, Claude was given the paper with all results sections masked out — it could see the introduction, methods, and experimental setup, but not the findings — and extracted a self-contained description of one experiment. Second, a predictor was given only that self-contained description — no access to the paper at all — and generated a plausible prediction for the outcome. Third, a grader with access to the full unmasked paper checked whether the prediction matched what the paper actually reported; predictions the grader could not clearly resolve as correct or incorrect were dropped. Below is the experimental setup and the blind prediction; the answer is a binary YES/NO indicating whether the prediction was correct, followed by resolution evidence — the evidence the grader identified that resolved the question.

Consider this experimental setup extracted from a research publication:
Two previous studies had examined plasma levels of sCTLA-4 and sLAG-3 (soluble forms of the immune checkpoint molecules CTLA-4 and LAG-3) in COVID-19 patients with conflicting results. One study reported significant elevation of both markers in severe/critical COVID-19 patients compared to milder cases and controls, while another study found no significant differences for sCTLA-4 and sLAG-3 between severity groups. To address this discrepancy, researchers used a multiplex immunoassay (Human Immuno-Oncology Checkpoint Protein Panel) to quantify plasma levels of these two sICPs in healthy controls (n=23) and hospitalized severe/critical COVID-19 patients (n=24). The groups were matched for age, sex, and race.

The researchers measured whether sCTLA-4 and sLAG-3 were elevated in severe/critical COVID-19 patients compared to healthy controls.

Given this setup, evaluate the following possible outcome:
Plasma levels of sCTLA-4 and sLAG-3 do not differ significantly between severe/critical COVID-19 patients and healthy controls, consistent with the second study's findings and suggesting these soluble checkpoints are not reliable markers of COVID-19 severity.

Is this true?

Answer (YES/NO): NO